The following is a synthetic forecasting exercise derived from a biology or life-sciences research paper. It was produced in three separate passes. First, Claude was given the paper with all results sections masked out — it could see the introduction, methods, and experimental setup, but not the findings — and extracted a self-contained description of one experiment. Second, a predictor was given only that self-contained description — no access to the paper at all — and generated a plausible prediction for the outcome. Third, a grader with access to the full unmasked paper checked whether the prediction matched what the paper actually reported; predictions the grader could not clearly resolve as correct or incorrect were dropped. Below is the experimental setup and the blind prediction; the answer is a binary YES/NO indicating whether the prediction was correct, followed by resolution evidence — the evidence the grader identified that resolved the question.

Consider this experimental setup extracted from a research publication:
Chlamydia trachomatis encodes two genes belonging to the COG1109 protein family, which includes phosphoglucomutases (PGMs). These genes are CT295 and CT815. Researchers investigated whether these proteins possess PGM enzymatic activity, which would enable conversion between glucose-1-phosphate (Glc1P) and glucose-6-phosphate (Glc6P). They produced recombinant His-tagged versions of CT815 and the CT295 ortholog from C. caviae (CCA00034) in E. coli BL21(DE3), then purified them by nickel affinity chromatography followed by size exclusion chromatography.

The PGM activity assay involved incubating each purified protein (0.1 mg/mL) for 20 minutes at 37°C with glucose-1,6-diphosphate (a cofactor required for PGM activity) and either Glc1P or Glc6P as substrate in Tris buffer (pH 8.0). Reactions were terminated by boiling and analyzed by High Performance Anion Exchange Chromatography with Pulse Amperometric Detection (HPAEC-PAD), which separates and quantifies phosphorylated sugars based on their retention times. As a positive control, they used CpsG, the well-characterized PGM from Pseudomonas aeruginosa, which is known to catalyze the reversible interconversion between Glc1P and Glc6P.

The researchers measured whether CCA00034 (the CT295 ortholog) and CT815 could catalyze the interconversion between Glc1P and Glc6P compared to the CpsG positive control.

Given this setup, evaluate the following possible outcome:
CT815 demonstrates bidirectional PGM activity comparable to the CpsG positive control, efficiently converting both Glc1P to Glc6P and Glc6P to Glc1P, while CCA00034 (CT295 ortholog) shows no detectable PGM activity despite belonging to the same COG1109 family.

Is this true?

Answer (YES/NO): NO